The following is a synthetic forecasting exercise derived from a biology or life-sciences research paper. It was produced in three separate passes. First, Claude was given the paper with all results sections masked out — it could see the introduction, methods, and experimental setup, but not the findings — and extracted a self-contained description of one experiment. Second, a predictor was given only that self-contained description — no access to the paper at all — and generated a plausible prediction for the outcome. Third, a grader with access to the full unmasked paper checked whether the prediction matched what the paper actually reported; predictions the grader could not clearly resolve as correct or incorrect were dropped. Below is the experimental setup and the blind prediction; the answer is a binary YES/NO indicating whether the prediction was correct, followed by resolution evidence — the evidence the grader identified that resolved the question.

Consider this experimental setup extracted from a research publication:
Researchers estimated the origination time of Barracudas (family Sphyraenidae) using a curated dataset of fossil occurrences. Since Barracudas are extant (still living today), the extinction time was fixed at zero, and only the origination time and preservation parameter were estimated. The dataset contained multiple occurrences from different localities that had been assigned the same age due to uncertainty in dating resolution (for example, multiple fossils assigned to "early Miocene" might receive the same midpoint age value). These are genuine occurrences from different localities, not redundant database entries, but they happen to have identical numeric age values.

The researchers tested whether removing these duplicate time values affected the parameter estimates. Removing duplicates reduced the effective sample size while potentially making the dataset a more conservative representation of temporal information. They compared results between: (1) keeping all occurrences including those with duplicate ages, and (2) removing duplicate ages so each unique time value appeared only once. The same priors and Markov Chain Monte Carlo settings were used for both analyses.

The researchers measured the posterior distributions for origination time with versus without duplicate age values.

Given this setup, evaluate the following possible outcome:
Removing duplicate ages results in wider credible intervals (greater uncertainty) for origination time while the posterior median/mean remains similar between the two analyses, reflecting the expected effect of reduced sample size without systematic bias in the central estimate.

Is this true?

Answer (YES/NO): NO